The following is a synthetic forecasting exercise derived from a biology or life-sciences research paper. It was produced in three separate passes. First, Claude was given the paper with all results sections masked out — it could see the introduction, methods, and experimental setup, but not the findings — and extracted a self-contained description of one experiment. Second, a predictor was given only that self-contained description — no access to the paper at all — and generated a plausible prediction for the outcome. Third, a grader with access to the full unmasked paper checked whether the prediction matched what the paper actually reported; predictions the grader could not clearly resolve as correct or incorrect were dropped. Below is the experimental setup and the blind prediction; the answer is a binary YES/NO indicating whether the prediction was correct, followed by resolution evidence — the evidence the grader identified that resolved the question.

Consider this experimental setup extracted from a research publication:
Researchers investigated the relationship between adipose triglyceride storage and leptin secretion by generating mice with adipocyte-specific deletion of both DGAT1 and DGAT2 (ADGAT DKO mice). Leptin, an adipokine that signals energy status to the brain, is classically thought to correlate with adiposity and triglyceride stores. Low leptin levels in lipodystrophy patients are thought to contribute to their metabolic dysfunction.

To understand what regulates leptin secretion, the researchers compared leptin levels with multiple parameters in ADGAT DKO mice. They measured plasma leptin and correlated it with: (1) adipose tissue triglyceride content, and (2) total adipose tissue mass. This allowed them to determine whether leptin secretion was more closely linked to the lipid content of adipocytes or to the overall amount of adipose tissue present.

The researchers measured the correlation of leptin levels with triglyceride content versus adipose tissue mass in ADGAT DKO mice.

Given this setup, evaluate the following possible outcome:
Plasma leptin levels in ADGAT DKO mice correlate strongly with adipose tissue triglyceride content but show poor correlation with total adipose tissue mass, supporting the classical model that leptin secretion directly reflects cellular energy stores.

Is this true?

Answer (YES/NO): NO